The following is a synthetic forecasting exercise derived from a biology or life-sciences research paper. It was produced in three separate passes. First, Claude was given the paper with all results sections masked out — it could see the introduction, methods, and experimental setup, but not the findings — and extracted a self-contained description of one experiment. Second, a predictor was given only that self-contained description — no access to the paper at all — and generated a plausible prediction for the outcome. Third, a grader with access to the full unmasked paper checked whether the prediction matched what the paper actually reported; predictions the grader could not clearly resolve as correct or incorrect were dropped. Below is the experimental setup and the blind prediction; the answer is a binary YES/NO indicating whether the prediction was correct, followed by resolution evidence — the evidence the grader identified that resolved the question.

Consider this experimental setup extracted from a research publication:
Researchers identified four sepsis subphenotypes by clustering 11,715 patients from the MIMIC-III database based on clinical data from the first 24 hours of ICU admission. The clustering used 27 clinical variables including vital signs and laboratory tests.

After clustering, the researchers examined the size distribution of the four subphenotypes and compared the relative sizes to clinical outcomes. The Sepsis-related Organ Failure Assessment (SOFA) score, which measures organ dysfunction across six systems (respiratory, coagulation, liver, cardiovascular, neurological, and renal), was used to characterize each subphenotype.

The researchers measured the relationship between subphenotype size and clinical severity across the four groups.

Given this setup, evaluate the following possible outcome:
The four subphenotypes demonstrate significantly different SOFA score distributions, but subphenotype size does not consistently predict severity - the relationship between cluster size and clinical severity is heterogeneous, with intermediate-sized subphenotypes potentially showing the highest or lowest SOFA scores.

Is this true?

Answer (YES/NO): NO